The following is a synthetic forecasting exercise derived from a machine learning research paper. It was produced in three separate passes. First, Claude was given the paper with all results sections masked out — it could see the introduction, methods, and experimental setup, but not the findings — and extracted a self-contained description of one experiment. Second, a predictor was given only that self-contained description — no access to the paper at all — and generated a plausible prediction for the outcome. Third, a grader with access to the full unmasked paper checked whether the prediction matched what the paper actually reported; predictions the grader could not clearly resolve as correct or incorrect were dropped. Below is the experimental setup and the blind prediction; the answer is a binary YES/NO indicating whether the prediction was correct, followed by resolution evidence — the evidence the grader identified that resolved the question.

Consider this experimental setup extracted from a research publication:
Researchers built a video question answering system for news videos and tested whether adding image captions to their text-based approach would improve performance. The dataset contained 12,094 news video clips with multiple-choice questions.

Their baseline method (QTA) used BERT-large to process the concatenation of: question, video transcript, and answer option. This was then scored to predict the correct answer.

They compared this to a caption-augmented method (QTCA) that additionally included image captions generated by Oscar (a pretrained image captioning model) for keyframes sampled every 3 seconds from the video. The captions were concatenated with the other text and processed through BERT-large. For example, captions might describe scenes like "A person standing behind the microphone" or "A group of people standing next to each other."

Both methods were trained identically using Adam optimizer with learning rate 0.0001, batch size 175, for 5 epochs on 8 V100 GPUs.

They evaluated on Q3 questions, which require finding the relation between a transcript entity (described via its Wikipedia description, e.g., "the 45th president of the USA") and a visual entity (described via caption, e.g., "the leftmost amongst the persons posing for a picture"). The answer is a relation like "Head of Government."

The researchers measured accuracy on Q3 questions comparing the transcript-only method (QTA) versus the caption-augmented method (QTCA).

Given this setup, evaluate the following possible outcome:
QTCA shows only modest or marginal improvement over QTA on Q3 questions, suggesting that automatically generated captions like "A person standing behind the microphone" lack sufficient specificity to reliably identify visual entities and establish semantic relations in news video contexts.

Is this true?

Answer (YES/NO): NO